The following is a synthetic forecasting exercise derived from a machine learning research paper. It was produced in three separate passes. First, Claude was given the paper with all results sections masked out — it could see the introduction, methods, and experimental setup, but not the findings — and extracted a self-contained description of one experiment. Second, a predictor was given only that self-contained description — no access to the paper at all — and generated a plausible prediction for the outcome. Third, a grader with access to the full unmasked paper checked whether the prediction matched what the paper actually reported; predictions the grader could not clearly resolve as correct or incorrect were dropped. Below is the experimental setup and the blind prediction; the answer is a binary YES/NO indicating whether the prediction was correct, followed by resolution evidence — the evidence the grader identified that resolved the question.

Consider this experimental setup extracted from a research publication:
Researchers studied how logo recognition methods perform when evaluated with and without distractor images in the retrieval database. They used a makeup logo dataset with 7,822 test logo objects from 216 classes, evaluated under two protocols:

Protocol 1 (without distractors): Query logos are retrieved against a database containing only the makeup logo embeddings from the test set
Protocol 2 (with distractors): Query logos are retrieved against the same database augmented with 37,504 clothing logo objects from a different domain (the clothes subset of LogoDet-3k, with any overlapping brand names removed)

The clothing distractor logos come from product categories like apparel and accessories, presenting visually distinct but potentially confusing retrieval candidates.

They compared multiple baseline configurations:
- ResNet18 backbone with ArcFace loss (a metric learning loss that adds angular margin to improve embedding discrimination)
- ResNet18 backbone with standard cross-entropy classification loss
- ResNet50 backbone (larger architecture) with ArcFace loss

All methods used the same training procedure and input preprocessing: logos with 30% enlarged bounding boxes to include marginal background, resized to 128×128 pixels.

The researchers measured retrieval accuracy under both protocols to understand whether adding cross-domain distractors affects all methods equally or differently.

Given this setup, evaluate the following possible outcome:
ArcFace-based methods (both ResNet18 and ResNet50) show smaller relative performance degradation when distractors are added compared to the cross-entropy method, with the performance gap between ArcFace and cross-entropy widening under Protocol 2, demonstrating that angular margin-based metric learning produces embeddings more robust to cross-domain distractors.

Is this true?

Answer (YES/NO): NO